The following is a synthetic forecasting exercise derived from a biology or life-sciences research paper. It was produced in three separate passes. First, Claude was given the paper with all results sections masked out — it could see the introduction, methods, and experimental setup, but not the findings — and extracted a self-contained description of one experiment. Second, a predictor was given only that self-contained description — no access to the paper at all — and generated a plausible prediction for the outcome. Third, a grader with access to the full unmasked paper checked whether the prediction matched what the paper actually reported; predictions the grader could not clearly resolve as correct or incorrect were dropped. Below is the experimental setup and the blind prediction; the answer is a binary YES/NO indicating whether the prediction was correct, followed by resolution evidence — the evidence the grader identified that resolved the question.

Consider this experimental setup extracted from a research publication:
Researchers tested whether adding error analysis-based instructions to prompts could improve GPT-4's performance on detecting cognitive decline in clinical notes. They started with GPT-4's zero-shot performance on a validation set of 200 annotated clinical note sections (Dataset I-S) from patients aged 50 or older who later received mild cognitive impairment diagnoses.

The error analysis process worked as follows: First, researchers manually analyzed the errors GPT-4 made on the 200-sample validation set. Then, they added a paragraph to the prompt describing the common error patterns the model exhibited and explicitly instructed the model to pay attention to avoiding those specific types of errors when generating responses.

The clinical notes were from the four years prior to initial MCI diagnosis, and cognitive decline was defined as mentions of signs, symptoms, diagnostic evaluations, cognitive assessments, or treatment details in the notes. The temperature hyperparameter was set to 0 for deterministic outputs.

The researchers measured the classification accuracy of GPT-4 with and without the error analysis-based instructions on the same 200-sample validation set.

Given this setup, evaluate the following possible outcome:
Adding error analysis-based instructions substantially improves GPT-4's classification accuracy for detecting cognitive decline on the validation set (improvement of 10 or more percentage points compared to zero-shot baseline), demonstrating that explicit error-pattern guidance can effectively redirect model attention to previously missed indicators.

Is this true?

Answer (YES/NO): NO